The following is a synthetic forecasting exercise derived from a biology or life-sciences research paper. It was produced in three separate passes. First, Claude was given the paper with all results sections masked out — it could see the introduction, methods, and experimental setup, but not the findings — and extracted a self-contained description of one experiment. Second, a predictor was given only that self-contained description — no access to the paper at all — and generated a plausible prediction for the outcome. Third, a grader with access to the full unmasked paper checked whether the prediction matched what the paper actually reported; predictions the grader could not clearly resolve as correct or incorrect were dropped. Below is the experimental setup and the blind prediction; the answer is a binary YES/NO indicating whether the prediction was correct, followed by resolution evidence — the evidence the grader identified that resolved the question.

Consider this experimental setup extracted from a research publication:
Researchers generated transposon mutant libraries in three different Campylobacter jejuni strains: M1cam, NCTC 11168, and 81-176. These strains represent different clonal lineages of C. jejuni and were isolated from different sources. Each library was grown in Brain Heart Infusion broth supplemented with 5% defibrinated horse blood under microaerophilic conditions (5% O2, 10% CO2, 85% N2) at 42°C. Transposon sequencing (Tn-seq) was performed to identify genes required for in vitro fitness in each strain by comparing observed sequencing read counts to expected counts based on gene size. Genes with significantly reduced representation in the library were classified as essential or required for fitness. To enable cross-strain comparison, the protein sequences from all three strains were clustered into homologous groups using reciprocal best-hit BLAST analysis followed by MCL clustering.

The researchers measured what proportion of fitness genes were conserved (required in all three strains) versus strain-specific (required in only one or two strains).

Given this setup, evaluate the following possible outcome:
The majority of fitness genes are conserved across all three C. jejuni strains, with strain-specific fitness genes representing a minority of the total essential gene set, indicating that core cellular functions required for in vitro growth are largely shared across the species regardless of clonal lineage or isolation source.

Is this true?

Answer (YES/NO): YES